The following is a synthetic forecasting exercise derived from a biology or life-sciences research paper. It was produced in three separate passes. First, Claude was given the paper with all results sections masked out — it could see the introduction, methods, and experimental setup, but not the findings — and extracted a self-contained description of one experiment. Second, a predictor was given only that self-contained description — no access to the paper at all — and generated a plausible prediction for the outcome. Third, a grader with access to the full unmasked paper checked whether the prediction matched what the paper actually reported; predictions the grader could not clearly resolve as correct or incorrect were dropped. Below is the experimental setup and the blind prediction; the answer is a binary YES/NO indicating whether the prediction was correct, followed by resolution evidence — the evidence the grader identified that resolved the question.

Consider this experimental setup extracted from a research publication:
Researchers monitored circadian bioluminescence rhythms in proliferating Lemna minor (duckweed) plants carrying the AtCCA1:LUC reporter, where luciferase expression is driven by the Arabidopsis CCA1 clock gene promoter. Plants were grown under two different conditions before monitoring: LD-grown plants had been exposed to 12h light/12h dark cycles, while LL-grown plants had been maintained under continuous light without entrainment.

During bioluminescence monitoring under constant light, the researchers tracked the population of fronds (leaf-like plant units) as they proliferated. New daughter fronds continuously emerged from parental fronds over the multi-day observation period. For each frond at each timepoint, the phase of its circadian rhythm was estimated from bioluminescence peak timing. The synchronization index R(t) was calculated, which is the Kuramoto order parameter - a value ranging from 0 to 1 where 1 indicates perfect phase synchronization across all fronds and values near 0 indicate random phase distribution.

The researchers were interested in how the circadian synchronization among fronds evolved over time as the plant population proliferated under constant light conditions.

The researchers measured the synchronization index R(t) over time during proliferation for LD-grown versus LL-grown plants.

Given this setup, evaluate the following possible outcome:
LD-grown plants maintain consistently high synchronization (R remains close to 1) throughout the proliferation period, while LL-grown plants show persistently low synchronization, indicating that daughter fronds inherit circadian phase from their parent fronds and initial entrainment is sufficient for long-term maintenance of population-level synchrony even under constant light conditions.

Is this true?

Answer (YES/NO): NO